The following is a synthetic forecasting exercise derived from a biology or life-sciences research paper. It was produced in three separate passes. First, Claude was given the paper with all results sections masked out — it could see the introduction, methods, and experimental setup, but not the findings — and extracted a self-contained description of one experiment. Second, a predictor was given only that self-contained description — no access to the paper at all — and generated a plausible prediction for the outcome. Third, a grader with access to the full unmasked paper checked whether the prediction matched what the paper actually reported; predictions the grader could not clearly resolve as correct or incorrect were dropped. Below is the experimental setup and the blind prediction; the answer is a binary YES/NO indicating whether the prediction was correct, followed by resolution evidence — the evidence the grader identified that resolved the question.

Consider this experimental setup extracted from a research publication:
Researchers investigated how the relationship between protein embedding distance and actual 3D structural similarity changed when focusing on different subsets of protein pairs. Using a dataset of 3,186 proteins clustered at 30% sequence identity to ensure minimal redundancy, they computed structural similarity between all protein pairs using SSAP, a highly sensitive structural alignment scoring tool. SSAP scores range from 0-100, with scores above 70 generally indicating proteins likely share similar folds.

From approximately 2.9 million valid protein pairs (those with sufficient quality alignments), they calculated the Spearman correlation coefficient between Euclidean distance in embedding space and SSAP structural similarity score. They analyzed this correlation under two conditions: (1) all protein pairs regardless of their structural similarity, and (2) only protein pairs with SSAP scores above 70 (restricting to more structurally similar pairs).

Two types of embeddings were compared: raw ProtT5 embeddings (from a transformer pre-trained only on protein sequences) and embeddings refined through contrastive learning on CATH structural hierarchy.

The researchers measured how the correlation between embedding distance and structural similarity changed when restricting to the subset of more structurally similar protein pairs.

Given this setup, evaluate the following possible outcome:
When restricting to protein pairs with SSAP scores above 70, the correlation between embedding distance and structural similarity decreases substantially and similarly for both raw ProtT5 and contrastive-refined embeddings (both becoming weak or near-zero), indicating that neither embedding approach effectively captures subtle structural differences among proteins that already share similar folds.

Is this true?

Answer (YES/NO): NO